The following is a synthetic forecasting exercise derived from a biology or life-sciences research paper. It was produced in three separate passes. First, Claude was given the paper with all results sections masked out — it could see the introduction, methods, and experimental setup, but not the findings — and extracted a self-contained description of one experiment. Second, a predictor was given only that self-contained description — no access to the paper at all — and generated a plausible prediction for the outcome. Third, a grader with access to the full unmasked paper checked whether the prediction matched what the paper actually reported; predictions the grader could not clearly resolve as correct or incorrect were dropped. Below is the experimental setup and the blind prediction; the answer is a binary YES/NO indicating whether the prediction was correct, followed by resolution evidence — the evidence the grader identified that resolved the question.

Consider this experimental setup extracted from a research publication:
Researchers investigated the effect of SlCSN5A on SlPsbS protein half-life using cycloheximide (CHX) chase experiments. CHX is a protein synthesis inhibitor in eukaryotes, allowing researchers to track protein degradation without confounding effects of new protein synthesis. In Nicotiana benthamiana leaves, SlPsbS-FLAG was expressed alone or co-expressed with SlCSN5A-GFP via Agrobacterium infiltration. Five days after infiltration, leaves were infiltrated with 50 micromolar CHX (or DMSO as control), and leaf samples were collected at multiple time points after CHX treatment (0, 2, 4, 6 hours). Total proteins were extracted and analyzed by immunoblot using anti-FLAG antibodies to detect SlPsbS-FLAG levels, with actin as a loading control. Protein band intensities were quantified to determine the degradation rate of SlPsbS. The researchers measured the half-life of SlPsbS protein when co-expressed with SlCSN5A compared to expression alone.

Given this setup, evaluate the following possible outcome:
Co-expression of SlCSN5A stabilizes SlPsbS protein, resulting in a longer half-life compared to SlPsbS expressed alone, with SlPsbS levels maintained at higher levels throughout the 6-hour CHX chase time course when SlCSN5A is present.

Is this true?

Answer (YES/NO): NO